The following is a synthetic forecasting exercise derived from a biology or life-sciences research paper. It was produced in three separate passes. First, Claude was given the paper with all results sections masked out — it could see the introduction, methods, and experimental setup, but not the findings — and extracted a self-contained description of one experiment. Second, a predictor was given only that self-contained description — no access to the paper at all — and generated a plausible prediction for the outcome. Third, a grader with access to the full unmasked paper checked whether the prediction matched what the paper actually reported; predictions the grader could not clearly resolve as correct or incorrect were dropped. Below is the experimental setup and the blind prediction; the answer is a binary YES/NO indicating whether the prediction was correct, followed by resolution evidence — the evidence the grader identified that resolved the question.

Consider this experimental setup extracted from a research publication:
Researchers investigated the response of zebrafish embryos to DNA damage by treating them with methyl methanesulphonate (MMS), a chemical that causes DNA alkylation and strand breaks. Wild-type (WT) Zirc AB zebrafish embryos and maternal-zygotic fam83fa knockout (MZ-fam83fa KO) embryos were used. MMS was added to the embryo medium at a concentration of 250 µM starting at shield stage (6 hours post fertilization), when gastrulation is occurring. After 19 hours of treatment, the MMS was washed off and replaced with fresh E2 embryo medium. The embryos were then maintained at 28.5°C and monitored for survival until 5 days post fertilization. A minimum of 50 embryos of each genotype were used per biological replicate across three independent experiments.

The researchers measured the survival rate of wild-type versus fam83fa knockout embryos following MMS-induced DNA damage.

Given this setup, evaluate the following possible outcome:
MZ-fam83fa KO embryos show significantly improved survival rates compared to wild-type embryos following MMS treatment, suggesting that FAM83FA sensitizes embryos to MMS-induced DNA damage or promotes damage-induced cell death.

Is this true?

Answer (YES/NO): NO